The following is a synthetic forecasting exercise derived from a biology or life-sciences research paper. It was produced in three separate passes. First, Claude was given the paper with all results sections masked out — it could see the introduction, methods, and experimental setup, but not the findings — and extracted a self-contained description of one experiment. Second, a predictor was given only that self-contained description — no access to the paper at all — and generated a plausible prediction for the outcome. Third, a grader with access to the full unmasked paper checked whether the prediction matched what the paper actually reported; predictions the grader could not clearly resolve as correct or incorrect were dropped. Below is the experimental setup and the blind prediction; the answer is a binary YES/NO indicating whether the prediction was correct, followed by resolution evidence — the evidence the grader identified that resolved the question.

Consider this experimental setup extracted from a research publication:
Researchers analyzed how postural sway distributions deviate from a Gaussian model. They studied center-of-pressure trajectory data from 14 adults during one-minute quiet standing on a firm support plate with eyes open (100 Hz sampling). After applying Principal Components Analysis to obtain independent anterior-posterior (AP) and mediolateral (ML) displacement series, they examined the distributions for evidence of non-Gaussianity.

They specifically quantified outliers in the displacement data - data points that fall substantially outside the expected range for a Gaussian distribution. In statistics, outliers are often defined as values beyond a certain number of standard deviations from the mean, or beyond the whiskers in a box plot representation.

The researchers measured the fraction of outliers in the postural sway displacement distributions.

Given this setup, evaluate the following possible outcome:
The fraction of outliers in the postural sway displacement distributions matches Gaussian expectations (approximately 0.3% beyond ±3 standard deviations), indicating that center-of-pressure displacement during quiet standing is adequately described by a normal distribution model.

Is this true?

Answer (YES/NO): NO